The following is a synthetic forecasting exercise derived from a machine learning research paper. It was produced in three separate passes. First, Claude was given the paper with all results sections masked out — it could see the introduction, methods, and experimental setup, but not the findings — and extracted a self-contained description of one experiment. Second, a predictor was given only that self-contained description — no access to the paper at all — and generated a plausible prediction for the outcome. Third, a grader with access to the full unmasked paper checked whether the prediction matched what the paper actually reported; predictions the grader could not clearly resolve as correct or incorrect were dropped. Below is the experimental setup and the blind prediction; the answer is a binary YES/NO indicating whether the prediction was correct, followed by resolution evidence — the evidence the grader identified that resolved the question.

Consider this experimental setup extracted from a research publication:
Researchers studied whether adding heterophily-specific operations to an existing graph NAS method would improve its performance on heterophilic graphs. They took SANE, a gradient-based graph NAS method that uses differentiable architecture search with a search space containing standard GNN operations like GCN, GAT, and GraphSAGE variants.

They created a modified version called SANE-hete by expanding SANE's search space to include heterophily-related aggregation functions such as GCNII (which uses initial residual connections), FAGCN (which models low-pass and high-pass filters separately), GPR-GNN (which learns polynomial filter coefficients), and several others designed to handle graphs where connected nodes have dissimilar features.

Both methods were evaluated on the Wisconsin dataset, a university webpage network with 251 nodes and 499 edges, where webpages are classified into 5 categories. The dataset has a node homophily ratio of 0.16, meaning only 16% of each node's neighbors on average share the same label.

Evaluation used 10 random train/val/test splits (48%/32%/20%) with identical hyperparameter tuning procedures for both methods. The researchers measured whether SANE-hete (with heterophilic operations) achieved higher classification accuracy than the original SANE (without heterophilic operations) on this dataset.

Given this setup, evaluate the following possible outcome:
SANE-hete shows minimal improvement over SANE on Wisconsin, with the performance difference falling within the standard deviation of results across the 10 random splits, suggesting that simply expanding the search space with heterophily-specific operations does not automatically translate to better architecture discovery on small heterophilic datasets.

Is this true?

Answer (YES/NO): NO